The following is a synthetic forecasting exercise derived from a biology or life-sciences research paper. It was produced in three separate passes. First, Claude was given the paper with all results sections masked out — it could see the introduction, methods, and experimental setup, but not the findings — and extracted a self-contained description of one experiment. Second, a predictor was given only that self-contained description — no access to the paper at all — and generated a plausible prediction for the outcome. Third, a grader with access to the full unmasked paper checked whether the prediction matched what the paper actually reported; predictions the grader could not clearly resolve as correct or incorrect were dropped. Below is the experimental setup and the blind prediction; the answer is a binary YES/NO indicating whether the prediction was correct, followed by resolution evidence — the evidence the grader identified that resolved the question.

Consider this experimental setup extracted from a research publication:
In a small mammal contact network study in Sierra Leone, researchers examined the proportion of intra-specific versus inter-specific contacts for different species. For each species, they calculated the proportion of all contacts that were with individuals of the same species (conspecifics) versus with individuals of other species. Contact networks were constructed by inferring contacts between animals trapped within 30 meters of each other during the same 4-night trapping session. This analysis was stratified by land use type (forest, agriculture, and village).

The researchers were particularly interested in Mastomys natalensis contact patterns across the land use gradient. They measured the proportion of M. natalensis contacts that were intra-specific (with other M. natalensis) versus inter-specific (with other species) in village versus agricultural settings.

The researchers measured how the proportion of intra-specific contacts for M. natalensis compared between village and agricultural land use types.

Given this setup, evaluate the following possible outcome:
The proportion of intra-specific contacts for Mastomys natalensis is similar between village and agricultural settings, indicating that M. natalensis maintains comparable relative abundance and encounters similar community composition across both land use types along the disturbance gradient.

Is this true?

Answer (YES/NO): NO